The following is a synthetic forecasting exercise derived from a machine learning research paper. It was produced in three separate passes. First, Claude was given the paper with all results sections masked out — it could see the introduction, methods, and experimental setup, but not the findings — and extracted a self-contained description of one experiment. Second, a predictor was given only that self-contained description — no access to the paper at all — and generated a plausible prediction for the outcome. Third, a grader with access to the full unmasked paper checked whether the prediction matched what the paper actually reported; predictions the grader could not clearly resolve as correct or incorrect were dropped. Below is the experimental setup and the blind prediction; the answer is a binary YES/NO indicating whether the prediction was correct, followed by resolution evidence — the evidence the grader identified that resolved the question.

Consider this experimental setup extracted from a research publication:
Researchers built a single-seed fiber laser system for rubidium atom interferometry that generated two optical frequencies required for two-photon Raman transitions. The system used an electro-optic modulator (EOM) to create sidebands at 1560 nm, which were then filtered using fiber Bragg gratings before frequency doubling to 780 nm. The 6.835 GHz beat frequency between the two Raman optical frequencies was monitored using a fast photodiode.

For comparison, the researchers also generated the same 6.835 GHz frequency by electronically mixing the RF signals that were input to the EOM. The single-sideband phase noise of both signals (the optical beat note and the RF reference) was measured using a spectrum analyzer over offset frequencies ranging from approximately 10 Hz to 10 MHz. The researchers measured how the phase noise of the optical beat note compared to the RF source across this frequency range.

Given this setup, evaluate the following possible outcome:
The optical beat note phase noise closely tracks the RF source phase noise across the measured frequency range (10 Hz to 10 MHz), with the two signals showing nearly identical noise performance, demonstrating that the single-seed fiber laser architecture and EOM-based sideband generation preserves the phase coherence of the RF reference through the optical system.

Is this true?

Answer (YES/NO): NO